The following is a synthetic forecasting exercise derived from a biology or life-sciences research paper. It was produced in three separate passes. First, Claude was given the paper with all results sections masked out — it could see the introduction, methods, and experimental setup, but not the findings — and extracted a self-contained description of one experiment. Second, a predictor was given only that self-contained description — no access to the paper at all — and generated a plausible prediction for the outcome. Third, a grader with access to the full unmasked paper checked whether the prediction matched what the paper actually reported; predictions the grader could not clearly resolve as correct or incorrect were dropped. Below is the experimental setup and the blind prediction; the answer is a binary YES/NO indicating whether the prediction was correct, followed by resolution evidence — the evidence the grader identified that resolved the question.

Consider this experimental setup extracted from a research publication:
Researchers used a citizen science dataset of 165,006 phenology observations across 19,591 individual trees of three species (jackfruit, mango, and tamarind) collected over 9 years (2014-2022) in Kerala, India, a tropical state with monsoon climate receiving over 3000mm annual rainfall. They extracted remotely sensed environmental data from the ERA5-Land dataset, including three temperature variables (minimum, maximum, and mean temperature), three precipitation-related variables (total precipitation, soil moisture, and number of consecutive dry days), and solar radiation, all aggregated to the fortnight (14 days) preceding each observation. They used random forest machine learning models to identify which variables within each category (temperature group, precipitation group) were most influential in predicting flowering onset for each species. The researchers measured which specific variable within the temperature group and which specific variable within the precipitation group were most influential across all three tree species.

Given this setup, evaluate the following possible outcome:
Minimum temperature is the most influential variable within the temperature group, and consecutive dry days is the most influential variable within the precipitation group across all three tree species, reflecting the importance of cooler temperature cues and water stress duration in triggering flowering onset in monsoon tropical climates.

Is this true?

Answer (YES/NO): NO